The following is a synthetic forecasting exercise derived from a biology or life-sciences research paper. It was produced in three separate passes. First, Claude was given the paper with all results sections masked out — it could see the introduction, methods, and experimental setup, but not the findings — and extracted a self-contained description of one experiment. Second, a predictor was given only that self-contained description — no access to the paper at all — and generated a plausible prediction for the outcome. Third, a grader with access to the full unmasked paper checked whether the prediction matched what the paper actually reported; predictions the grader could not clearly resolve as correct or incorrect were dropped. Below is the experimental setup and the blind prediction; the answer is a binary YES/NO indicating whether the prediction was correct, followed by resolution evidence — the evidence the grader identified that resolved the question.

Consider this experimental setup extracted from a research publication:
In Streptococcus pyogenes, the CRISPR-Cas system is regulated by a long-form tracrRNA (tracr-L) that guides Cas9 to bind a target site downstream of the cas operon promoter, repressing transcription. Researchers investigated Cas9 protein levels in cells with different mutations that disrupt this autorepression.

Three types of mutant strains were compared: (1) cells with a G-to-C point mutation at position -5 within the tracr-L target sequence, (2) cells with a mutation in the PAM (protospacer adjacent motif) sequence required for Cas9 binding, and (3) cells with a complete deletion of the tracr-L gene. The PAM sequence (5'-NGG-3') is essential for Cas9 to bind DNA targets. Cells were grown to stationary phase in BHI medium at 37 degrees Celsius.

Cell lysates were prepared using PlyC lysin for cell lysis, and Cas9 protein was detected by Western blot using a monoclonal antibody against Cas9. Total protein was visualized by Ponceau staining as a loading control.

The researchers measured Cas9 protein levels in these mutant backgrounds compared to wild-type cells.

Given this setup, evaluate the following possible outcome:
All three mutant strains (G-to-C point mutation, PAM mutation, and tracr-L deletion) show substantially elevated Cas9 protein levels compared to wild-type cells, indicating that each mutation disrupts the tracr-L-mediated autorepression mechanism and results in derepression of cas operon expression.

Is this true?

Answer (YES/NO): YES